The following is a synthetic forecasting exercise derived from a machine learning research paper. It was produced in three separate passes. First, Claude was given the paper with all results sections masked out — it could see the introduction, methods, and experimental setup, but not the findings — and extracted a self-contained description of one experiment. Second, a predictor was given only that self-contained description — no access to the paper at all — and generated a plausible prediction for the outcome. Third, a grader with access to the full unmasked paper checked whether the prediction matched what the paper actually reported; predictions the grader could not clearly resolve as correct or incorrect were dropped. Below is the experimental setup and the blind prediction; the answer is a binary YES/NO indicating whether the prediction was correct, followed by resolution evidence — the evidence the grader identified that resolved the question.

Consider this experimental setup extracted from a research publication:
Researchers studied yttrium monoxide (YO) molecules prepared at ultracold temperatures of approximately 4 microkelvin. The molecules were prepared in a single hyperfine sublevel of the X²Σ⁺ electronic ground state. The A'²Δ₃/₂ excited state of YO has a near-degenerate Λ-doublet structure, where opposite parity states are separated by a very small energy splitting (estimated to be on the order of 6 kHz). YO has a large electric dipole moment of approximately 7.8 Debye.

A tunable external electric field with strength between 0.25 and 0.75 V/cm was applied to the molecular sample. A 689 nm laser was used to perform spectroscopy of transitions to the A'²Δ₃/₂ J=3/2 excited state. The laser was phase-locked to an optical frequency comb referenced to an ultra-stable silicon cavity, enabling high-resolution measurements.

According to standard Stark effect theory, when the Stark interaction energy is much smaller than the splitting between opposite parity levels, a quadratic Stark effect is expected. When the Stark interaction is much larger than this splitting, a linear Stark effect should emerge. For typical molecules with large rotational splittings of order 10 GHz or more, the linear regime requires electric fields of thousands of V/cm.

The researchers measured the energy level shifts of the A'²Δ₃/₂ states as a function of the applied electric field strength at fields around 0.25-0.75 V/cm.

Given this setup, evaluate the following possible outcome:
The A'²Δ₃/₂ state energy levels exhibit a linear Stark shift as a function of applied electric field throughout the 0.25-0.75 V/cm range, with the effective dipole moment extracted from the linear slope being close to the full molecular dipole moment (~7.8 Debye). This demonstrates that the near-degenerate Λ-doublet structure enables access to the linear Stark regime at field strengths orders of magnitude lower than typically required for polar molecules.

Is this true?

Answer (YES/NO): NO